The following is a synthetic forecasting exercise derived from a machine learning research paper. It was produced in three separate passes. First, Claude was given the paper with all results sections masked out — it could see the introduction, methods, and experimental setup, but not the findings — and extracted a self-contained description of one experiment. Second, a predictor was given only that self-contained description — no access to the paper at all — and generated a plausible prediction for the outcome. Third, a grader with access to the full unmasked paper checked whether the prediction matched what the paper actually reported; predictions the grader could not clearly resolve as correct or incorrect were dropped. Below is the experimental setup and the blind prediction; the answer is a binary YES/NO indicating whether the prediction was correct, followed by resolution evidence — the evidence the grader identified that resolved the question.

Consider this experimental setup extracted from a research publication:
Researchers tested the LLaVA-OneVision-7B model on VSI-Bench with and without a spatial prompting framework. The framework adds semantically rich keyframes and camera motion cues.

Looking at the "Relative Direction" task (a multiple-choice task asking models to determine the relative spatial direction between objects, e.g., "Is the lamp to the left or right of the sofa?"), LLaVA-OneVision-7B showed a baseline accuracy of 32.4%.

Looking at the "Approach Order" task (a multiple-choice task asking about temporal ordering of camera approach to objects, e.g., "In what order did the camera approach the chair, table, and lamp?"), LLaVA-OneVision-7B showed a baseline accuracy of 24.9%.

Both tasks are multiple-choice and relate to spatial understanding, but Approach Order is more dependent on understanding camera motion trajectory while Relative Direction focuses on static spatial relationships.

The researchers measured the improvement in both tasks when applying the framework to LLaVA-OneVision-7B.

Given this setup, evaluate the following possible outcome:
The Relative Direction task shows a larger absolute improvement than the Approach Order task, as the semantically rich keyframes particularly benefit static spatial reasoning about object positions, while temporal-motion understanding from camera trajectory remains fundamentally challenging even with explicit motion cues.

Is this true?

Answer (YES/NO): NO